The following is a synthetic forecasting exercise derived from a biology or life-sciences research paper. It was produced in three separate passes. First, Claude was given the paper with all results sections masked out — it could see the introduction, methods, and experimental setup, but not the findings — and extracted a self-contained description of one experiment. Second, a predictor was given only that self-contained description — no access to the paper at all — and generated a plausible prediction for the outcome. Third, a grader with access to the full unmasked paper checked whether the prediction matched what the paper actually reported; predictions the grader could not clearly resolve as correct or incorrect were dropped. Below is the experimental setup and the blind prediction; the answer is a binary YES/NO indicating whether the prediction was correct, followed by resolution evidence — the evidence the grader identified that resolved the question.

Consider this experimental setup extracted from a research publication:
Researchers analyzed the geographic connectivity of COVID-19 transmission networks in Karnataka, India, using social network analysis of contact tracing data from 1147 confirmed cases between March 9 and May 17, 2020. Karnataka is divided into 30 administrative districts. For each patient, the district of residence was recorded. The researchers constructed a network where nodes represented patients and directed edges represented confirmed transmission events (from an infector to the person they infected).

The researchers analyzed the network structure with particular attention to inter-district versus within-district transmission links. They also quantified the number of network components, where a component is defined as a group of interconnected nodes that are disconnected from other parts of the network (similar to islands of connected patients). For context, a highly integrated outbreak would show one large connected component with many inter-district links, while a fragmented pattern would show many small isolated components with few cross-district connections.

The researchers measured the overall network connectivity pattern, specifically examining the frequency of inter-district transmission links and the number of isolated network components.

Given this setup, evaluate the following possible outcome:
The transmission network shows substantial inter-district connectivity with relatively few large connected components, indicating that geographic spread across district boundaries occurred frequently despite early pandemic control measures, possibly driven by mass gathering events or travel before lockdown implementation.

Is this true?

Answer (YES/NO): NO